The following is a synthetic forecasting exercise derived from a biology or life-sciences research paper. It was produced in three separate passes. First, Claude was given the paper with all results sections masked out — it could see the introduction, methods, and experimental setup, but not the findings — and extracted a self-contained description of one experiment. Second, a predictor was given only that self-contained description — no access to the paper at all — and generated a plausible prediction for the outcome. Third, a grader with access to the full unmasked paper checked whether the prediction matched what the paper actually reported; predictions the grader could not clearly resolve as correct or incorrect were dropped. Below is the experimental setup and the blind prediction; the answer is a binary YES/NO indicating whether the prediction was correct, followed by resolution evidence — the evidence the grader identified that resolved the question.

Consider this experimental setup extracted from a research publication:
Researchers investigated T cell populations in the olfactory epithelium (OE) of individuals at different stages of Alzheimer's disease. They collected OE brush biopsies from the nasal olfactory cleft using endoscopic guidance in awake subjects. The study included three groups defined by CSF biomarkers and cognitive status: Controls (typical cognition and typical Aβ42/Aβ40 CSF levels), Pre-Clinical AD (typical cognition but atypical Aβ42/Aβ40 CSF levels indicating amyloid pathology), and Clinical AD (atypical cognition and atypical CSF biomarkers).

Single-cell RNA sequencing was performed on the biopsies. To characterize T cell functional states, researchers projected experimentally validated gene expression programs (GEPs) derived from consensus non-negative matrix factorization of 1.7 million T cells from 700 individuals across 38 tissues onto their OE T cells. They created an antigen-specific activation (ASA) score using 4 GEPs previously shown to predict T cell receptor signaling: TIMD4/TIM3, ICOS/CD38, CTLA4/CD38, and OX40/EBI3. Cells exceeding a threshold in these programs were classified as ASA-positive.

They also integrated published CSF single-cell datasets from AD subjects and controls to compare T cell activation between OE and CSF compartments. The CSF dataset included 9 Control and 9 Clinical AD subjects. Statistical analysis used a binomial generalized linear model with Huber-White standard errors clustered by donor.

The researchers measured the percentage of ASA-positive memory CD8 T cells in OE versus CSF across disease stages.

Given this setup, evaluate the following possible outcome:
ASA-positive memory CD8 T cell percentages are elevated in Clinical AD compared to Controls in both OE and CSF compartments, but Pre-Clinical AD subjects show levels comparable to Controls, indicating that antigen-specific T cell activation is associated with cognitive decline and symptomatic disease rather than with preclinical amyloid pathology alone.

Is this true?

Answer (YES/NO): NO